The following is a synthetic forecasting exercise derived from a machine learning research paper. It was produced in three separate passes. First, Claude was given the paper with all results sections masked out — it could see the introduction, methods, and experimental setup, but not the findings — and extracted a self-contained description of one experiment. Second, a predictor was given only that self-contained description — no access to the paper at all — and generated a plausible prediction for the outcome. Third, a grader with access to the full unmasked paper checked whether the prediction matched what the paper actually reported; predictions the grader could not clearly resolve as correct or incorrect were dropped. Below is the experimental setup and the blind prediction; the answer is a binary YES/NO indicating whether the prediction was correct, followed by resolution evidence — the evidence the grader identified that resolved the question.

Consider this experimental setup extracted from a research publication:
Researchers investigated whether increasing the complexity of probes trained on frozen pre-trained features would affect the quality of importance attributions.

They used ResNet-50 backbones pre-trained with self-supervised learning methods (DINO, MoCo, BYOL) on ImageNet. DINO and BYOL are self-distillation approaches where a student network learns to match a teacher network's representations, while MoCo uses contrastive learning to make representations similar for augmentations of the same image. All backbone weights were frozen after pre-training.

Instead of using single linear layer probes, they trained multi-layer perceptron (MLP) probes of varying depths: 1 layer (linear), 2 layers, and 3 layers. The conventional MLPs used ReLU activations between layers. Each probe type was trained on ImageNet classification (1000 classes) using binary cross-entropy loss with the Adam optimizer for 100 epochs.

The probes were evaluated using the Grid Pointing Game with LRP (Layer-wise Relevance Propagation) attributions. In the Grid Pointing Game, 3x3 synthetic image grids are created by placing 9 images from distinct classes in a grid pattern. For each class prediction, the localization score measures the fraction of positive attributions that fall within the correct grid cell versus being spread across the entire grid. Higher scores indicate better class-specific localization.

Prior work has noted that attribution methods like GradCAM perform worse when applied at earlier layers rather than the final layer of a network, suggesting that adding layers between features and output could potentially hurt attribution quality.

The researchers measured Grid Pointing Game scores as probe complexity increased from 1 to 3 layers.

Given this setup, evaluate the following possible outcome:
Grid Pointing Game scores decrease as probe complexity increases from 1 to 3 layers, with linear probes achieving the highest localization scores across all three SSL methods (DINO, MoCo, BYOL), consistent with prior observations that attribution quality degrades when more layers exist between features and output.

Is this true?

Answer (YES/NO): YES